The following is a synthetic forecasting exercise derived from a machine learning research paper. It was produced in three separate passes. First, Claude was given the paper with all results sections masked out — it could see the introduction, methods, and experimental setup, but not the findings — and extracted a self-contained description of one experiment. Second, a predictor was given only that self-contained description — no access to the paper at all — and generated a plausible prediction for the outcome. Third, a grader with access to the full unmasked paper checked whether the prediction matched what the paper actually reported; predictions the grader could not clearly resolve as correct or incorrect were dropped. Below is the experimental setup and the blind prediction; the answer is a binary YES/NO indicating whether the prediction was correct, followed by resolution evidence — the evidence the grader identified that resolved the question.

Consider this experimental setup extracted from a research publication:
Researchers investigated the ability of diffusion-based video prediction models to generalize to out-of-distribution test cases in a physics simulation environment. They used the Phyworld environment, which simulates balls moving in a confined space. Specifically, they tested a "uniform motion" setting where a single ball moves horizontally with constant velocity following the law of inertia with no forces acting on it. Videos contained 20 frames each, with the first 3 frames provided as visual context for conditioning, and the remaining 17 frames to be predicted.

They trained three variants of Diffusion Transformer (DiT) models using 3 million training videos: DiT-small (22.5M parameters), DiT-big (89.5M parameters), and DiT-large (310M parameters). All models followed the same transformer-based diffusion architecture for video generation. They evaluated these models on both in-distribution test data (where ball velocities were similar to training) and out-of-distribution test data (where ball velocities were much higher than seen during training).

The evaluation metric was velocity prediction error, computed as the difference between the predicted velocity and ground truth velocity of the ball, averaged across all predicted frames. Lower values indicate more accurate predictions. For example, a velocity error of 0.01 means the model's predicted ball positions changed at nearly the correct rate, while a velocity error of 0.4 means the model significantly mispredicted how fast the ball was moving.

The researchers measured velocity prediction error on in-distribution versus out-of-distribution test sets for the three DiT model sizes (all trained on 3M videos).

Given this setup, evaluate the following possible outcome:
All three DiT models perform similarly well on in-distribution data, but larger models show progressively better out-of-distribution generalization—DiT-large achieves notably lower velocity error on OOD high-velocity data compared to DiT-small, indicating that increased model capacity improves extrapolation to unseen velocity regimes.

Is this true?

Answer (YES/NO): NO